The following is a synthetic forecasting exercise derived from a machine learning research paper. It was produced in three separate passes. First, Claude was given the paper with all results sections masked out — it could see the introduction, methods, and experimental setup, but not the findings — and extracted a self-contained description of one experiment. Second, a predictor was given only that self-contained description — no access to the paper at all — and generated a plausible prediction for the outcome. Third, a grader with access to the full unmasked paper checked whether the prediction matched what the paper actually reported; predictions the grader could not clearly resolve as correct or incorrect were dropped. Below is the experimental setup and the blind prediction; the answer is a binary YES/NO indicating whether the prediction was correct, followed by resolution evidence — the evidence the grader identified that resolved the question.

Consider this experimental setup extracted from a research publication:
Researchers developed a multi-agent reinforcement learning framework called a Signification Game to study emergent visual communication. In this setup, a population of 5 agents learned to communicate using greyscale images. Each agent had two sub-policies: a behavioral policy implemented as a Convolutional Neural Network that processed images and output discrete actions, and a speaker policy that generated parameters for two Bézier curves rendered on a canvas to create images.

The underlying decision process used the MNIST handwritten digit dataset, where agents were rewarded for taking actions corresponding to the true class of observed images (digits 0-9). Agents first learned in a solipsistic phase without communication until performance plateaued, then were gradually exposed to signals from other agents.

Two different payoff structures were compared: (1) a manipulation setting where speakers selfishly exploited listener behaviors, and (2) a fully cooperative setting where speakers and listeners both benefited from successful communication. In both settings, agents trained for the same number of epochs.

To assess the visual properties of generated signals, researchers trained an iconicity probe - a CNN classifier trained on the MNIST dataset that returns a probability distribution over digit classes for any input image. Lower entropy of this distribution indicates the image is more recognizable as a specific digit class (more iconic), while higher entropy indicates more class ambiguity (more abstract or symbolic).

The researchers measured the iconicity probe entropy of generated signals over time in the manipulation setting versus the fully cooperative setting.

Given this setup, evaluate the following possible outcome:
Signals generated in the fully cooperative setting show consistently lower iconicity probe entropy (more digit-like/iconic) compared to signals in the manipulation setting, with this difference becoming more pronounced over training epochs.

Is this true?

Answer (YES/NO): NO